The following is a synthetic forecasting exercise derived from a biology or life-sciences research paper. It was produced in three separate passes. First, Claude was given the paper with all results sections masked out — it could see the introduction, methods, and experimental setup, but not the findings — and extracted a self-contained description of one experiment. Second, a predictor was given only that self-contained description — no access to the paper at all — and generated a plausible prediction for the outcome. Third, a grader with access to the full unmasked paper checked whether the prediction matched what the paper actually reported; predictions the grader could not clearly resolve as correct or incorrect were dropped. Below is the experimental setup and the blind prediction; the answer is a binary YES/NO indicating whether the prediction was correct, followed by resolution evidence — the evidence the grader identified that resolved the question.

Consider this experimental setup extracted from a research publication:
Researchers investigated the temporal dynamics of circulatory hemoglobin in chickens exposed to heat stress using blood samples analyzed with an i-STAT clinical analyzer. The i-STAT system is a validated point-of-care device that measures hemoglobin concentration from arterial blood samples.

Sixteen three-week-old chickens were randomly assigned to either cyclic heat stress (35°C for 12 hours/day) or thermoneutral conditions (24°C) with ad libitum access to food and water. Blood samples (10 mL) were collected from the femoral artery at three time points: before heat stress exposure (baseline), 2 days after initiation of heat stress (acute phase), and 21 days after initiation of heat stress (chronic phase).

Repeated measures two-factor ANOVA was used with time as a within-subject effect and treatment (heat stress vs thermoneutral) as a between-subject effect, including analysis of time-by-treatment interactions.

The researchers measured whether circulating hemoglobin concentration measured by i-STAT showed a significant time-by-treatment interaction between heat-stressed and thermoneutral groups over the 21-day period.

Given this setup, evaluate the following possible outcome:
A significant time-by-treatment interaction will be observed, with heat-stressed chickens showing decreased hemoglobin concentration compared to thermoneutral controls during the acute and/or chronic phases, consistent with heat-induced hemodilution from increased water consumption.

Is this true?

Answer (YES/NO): NO